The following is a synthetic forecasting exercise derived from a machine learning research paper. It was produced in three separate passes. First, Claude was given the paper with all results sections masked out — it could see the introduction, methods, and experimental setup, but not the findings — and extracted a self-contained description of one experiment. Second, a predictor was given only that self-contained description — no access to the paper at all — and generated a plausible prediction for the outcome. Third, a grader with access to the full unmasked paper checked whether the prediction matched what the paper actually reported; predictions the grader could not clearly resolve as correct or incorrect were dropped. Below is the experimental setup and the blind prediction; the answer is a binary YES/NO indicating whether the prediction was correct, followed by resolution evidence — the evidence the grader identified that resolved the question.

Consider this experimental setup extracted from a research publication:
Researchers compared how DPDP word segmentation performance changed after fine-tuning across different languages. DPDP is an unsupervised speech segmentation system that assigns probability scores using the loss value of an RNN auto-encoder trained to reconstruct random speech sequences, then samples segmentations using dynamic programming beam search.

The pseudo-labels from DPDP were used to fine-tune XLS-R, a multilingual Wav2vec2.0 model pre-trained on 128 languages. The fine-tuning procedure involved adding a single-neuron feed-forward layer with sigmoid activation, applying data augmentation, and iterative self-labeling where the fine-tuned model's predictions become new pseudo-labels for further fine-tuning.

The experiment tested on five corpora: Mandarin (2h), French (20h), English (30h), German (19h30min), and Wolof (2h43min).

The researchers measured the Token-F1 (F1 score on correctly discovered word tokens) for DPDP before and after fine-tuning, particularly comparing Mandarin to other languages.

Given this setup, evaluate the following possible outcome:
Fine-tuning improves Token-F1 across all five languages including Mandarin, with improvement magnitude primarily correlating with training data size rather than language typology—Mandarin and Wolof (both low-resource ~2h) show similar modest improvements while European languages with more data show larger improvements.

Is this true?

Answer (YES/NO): NO